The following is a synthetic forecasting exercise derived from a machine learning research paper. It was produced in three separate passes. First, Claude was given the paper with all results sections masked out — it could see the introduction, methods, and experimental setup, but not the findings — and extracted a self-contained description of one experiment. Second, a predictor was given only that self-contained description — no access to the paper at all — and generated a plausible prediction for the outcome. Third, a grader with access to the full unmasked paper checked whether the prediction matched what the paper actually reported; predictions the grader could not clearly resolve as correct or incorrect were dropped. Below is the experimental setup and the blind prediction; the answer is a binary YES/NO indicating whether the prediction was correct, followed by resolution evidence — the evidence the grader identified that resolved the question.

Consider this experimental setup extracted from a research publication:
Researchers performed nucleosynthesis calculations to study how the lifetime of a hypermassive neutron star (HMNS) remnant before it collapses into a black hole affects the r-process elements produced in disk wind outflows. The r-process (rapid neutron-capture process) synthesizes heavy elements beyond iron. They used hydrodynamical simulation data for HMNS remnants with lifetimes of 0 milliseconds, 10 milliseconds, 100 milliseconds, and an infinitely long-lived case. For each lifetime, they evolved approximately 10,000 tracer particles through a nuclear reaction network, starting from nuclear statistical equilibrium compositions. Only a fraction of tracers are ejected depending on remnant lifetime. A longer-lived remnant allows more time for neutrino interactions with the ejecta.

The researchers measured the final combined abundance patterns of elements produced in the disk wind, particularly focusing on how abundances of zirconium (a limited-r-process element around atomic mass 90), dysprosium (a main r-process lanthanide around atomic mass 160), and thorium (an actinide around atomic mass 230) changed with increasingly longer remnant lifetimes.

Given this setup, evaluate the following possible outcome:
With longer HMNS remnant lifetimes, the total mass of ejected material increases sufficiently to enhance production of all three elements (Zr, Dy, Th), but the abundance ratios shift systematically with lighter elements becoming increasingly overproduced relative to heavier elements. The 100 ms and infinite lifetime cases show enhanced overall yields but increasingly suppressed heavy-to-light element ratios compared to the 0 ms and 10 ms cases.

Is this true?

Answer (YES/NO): NO